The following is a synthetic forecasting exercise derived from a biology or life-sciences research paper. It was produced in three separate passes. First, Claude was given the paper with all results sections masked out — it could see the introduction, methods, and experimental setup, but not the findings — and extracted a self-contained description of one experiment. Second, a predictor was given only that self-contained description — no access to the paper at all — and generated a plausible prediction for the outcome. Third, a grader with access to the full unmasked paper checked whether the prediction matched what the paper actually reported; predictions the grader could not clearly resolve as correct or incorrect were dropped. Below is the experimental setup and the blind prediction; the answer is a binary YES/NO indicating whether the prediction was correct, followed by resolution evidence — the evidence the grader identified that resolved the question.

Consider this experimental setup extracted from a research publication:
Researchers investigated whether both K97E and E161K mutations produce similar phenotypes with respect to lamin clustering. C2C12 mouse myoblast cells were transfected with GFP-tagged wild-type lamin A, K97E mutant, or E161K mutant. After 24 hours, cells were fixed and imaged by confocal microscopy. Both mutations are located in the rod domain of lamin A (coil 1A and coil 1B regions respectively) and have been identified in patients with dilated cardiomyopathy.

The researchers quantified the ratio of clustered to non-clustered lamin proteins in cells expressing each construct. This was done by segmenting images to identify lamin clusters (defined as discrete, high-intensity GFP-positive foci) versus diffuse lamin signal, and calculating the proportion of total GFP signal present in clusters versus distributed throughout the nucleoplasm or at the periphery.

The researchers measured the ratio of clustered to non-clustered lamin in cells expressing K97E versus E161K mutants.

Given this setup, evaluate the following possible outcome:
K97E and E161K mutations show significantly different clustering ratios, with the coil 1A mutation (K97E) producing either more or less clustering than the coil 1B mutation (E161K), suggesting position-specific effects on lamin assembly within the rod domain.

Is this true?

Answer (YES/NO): YES